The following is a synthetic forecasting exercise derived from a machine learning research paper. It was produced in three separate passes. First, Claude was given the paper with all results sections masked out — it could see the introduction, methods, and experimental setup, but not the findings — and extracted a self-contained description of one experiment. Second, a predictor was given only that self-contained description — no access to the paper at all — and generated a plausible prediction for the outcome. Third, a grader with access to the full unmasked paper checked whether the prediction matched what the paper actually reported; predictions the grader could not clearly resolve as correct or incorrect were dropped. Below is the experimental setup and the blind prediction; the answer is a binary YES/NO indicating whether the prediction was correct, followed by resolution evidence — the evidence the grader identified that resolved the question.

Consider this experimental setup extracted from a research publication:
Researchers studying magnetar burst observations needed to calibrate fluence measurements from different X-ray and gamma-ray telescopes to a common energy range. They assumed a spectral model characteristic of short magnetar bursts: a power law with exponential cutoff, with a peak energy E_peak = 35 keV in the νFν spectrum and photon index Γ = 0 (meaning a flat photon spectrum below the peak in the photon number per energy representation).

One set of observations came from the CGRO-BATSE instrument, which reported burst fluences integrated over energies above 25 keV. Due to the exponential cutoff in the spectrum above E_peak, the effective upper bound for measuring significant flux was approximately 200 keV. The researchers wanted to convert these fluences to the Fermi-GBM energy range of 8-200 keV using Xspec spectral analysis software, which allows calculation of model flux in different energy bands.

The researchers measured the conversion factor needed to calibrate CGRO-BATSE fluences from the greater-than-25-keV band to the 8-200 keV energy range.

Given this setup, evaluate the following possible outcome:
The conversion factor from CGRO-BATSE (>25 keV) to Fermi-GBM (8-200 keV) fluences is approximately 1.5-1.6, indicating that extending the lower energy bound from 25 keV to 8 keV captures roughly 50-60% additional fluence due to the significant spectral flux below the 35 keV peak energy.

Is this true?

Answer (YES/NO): YES